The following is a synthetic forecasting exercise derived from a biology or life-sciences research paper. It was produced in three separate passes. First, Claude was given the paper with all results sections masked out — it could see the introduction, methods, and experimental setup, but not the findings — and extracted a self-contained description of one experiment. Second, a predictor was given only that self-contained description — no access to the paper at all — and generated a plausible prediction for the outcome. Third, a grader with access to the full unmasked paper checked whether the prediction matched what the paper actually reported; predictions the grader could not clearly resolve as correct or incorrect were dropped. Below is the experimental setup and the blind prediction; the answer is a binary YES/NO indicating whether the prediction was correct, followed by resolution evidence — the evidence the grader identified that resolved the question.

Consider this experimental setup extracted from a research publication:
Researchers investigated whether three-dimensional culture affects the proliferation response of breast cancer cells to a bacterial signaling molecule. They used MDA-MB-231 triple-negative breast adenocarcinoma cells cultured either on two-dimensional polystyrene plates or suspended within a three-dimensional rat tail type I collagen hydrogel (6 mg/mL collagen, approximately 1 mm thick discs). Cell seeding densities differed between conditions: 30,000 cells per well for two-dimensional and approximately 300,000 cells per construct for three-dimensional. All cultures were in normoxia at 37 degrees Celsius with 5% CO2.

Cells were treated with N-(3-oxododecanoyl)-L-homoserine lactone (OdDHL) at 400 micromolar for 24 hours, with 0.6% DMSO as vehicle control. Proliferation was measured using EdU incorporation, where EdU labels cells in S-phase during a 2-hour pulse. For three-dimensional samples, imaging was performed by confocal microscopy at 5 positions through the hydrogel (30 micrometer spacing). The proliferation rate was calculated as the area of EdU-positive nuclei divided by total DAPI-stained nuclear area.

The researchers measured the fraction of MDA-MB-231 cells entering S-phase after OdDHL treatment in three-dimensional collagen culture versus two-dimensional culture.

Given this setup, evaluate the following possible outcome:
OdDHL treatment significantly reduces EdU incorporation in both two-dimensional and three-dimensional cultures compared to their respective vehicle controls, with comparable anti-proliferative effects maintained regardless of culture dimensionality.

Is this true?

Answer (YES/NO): NO